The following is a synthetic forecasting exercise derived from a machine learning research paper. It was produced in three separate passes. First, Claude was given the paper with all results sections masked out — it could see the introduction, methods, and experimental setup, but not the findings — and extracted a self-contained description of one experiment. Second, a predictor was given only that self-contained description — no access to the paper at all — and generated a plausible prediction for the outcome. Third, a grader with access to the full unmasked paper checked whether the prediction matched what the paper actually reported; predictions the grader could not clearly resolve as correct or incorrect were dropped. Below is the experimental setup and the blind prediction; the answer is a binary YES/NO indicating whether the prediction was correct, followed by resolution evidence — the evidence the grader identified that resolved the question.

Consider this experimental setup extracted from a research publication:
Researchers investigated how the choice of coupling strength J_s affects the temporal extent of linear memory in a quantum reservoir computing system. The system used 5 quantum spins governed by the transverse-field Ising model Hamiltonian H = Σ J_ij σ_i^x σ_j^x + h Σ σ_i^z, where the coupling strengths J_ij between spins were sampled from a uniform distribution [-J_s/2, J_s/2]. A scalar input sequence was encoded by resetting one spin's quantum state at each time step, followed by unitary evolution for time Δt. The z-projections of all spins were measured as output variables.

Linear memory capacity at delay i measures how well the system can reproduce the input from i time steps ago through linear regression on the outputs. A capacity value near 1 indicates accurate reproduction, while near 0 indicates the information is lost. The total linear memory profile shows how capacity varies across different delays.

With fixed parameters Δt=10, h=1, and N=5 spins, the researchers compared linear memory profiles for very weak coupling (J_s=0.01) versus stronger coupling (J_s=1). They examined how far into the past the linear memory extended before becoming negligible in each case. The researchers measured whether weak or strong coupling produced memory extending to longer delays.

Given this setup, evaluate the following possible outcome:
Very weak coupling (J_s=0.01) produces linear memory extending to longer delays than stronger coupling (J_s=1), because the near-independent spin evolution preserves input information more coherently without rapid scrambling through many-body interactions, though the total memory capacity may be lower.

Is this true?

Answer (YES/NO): YES